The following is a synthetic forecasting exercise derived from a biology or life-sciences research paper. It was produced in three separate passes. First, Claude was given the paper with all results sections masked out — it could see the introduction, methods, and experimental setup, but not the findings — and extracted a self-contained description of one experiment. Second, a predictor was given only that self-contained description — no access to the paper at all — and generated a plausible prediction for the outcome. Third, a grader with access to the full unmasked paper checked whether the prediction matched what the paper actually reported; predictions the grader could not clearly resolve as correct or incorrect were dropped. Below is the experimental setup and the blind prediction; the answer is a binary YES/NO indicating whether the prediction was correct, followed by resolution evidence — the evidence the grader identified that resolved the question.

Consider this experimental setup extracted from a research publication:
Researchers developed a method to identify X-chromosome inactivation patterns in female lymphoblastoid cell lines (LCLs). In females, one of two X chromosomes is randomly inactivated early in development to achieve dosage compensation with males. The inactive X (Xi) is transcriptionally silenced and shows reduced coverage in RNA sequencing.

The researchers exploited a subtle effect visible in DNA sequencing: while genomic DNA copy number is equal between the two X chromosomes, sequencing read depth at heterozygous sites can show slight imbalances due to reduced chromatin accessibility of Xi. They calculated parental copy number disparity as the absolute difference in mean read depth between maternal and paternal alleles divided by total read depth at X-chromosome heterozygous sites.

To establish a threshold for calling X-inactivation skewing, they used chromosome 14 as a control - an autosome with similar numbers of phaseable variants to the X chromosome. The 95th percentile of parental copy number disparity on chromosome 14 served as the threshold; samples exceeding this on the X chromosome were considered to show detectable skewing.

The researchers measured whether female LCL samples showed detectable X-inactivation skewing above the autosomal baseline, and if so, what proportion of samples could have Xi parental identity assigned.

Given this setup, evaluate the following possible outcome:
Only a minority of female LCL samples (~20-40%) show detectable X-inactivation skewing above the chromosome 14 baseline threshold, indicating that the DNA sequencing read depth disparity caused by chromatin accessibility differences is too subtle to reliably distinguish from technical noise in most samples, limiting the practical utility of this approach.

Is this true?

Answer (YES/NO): NO